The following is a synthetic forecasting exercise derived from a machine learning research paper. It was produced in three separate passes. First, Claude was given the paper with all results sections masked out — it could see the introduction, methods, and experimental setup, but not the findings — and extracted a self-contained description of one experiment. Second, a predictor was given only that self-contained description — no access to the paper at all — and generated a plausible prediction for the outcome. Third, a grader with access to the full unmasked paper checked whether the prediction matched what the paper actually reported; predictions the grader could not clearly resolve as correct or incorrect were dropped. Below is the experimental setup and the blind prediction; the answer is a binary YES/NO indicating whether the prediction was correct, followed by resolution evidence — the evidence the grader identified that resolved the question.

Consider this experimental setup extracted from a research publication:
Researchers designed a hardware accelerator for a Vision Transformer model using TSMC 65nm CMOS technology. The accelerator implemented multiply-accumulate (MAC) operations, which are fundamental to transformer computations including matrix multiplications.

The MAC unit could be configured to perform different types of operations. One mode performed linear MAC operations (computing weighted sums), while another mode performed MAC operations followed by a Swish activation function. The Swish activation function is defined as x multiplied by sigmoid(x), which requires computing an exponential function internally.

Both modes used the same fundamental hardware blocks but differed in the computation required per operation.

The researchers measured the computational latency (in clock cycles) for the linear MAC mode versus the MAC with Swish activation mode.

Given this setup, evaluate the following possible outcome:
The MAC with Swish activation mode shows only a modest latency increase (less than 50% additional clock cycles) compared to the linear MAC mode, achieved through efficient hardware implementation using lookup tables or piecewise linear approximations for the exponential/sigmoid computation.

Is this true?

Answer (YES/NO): NO